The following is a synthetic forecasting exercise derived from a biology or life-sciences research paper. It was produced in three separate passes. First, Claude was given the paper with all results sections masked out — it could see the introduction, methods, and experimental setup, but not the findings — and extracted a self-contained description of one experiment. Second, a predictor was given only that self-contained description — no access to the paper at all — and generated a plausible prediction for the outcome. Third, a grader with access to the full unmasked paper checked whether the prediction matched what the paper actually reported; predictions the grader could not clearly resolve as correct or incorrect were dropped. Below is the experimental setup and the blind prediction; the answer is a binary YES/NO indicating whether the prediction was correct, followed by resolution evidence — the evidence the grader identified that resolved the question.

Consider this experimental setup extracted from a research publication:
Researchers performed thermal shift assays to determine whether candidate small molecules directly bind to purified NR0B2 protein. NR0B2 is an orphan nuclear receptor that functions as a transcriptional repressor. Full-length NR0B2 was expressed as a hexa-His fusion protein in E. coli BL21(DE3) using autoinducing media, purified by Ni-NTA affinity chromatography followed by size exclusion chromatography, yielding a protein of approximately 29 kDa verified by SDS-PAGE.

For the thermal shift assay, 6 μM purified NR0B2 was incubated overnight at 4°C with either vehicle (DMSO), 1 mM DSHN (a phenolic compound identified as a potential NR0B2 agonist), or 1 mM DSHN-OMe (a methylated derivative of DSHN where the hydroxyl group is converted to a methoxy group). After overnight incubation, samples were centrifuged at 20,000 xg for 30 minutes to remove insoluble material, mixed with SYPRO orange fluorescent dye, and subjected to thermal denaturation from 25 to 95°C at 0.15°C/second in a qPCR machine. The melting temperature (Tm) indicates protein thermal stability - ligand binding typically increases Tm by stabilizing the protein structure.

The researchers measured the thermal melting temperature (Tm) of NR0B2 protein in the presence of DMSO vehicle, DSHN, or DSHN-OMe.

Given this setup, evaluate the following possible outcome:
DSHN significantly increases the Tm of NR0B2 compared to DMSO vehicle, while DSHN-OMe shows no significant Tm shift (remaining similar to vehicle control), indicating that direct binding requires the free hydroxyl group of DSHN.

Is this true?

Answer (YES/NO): NO